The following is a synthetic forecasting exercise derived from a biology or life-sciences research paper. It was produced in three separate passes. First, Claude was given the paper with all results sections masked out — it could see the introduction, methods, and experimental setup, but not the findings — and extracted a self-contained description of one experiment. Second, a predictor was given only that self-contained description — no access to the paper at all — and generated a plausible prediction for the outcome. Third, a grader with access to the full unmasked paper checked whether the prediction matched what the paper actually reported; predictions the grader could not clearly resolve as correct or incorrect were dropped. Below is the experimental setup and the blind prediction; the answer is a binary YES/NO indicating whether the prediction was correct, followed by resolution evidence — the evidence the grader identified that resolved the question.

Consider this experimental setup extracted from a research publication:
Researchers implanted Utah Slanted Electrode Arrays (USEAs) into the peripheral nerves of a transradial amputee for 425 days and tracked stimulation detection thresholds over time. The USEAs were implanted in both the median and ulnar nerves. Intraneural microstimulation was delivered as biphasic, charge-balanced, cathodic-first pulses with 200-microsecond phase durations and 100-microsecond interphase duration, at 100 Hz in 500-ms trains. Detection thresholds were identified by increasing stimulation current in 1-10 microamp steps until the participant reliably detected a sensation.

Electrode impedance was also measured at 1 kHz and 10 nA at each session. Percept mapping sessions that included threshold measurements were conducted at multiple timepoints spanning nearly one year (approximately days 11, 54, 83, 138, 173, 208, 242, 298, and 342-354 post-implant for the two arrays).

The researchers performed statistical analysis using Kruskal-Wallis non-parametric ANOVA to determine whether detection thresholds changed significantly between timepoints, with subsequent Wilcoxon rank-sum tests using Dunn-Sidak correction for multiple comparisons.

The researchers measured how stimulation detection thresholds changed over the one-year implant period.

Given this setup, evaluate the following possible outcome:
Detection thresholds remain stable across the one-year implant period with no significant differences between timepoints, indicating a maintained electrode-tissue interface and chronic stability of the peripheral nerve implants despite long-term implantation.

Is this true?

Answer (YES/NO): NO